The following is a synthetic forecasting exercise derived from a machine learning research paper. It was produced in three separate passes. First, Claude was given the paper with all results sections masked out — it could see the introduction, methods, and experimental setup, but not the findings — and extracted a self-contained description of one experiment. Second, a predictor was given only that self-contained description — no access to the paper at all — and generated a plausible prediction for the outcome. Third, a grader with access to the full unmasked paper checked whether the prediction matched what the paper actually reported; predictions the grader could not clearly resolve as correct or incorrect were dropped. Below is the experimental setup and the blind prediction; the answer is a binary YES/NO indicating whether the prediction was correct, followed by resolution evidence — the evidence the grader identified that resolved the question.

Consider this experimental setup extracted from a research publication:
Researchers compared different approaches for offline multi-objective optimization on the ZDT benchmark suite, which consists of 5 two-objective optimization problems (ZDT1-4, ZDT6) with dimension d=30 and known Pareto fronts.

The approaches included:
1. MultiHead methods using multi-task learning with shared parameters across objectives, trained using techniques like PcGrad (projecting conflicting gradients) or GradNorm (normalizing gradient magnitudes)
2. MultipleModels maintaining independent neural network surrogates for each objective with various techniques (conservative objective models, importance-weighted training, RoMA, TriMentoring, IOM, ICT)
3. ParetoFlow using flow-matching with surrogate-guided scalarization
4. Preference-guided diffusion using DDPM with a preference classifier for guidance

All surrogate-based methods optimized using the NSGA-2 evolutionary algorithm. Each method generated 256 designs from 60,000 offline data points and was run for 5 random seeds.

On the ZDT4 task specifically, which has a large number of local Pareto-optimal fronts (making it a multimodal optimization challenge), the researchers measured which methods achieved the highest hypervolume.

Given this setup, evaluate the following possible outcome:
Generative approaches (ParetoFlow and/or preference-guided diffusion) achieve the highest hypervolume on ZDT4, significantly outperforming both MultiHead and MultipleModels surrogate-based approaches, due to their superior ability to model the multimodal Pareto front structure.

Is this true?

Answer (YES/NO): NO